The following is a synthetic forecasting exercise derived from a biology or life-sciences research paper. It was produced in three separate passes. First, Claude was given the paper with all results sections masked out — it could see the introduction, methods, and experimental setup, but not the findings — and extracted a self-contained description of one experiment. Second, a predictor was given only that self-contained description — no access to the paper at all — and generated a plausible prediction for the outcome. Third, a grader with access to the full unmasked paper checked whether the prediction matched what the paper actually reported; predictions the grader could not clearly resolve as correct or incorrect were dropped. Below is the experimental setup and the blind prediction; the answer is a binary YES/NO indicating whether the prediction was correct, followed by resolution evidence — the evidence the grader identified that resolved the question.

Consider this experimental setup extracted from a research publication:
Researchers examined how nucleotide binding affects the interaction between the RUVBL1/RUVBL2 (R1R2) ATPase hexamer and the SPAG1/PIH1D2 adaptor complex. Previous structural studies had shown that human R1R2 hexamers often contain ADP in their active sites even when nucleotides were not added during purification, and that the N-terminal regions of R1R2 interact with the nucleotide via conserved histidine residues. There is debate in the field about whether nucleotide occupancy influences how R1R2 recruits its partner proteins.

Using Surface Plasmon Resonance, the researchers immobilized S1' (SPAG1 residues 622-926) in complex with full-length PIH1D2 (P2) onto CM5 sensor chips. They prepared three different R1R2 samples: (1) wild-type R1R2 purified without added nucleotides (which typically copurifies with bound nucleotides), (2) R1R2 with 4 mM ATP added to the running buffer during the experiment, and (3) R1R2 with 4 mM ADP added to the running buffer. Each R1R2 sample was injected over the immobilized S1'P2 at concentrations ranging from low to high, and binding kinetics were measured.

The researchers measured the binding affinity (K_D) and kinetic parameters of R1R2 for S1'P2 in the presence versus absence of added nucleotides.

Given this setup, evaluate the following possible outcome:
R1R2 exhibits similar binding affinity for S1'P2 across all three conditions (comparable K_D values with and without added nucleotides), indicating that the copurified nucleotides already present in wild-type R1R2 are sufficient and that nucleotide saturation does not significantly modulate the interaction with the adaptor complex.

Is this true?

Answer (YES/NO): NO